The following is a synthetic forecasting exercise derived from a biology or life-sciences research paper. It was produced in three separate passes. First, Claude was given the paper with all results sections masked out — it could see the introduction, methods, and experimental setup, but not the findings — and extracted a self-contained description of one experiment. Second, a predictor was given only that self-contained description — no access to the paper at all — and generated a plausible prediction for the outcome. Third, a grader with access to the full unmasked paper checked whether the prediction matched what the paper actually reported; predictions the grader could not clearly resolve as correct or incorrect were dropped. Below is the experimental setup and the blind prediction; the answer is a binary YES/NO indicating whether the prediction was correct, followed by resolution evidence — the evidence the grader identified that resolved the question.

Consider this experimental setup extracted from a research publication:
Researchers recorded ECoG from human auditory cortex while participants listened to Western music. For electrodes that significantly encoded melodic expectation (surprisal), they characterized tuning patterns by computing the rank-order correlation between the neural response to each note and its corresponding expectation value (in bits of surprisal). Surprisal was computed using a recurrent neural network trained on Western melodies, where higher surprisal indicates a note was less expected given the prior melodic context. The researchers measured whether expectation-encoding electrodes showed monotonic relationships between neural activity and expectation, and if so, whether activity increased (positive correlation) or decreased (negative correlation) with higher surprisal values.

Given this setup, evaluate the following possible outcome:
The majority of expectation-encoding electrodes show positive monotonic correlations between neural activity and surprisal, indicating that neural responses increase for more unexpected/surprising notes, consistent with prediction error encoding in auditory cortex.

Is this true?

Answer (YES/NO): YES